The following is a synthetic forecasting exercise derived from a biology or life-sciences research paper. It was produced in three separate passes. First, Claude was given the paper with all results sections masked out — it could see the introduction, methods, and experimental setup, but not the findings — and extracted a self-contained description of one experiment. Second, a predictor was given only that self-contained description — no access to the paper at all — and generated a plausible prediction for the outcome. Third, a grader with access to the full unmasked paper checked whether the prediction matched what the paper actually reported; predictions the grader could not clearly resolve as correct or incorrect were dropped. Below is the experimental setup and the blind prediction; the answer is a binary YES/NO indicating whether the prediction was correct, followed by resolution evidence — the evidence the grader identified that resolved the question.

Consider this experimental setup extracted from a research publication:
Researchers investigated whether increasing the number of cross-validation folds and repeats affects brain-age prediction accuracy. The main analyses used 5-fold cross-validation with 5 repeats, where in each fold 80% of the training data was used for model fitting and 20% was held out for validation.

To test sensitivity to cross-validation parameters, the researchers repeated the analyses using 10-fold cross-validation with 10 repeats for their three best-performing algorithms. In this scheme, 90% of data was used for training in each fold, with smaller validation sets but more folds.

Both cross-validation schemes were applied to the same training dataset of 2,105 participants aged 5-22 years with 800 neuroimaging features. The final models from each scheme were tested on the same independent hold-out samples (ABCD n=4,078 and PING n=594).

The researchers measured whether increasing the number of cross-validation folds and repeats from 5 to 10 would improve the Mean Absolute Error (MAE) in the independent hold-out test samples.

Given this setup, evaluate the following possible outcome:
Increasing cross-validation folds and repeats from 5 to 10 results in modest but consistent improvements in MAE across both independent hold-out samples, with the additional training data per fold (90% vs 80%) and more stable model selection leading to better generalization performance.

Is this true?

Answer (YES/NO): NO